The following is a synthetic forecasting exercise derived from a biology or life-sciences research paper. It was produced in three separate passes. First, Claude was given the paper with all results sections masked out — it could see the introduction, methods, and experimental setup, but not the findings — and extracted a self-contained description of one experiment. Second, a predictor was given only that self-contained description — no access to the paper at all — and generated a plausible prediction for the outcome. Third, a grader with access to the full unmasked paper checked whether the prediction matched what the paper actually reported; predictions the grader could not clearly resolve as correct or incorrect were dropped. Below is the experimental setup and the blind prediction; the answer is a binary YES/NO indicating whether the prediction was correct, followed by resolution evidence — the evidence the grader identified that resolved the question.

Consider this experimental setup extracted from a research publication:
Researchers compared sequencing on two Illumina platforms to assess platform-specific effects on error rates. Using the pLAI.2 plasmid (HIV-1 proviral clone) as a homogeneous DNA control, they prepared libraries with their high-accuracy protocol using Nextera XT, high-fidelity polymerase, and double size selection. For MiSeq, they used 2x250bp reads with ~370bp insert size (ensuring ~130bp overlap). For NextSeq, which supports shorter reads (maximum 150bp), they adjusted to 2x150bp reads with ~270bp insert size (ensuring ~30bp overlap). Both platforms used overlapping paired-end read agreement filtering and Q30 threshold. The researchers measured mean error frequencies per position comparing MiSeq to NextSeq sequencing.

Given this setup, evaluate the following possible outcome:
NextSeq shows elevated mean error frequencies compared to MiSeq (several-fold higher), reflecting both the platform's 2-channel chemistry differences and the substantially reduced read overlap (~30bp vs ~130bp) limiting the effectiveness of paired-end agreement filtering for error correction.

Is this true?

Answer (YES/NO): NO